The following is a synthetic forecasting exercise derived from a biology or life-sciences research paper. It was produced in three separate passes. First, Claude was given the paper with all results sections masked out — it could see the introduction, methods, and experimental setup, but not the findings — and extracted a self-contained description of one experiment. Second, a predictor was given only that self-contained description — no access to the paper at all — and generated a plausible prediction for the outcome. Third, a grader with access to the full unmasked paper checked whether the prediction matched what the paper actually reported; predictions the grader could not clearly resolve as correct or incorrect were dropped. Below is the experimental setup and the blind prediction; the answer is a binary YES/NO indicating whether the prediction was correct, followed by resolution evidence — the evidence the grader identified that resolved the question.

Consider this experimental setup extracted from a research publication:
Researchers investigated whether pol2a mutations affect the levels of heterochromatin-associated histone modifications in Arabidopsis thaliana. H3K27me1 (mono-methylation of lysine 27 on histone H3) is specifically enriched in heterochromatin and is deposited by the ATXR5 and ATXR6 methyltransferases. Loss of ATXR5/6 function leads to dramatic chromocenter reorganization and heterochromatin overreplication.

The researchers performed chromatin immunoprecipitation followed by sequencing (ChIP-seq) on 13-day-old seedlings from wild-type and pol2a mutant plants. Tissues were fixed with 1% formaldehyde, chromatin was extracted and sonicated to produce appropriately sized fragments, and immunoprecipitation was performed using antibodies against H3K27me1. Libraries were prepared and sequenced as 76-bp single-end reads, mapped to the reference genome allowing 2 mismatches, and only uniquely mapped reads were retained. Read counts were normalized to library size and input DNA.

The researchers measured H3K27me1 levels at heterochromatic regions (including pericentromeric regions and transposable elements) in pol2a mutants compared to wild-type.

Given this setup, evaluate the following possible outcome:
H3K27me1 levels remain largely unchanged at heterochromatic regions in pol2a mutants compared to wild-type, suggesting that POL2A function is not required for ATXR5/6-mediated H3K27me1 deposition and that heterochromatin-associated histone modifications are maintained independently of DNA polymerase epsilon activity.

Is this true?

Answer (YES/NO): YES